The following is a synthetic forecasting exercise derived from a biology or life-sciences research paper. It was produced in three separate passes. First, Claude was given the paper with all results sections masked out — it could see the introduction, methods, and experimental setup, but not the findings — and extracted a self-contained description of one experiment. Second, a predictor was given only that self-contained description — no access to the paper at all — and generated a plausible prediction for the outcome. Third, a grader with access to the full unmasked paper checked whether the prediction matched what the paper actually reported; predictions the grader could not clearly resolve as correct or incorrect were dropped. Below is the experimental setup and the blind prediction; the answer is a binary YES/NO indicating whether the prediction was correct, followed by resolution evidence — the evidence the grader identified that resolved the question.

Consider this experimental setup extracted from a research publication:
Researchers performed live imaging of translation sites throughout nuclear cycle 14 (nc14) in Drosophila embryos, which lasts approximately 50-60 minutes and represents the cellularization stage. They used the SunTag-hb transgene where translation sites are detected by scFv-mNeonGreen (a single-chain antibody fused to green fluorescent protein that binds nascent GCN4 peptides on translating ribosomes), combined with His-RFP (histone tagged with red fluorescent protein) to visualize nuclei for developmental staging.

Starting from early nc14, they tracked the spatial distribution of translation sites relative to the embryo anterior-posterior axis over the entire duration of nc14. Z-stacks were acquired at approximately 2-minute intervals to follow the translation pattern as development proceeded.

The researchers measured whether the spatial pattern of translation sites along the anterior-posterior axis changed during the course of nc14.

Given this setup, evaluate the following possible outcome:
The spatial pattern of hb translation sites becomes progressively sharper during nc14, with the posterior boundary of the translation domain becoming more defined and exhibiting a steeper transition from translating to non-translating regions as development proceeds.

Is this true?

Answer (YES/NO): NO